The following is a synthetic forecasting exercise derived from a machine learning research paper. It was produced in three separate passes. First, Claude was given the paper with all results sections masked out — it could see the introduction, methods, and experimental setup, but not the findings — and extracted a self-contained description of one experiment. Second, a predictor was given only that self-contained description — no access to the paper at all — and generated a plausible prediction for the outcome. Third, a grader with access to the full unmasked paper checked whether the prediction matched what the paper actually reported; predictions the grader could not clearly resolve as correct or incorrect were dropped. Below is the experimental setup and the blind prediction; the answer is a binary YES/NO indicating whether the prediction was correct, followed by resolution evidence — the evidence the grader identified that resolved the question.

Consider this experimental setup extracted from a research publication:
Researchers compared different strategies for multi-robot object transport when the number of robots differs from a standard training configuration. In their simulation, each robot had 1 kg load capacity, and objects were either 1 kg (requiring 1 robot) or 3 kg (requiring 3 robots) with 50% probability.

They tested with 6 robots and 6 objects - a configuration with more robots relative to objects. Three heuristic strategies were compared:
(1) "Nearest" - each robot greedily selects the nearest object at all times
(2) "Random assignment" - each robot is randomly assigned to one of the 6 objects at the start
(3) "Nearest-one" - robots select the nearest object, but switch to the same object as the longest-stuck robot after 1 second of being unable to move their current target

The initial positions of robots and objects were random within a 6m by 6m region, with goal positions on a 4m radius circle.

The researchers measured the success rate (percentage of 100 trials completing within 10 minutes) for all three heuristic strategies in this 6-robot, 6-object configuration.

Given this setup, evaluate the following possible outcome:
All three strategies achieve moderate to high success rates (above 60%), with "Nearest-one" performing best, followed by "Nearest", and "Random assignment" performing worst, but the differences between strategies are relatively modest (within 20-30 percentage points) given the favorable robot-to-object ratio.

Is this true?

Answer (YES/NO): NO